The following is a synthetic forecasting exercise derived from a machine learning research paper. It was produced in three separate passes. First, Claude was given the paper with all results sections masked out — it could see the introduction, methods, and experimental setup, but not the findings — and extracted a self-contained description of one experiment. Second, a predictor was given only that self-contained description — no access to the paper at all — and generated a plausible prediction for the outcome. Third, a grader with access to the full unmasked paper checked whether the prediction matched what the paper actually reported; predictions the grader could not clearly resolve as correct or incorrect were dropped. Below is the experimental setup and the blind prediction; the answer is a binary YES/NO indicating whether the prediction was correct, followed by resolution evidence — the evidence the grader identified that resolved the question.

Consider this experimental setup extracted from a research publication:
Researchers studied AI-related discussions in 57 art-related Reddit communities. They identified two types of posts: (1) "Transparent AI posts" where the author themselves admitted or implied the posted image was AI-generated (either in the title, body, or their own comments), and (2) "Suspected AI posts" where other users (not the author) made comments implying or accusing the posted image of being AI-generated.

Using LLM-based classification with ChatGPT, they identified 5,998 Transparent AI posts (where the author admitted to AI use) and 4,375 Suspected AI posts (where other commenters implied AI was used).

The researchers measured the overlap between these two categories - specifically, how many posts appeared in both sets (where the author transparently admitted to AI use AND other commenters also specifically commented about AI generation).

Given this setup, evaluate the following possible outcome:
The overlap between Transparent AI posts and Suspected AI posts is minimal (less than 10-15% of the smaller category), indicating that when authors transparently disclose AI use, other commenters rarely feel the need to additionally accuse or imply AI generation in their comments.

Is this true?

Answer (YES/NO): YES